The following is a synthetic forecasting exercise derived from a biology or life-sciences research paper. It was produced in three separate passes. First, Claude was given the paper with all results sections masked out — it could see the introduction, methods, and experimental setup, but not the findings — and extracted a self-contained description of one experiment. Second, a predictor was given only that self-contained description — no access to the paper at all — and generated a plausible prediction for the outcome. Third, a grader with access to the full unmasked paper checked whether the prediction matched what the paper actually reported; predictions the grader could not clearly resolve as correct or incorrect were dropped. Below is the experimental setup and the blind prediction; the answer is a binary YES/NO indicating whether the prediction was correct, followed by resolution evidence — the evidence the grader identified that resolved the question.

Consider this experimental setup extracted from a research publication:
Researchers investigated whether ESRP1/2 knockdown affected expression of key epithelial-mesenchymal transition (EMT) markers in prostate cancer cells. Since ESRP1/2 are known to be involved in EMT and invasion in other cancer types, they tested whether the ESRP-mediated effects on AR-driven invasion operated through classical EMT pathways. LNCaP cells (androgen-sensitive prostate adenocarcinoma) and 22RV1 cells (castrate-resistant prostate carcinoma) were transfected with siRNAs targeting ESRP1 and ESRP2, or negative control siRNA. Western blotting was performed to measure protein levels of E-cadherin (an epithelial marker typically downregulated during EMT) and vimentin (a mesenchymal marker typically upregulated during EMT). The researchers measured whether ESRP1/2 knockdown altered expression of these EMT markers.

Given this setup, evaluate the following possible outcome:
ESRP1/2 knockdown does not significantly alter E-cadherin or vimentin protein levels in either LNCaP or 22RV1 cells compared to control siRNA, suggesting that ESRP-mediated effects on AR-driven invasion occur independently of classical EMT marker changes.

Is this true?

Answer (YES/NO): YES